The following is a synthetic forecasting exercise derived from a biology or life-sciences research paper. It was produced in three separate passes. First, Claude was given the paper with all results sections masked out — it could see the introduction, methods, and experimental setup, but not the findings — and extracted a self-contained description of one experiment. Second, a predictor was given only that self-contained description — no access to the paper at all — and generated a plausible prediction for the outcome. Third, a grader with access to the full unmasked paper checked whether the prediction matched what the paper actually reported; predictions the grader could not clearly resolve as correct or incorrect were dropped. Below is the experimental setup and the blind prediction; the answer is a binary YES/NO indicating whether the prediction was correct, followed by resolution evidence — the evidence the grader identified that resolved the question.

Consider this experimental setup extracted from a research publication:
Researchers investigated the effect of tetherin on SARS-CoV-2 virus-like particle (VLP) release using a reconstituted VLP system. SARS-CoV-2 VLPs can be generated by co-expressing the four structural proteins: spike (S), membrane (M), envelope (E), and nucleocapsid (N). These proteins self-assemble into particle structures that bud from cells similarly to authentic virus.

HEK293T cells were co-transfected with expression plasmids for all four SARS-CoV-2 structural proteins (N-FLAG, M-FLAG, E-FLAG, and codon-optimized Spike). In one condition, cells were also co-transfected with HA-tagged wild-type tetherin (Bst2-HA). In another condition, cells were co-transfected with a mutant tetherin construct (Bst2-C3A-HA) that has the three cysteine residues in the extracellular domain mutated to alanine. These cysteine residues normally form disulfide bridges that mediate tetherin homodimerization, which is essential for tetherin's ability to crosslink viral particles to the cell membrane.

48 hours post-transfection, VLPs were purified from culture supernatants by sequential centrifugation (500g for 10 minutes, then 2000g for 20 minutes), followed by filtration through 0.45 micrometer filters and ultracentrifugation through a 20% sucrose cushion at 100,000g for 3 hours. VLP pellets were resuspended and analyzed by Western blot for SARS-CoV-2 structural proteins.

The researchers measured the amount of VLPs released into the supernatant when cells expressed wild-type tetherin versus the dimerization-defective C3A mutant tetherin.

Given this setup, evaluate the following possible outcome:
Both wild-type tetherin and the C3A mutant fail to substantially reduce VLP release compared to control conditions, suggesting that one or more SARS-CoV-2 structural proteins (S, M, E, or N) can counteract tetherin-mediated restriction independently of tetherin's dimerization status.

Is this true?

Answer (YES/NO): NO